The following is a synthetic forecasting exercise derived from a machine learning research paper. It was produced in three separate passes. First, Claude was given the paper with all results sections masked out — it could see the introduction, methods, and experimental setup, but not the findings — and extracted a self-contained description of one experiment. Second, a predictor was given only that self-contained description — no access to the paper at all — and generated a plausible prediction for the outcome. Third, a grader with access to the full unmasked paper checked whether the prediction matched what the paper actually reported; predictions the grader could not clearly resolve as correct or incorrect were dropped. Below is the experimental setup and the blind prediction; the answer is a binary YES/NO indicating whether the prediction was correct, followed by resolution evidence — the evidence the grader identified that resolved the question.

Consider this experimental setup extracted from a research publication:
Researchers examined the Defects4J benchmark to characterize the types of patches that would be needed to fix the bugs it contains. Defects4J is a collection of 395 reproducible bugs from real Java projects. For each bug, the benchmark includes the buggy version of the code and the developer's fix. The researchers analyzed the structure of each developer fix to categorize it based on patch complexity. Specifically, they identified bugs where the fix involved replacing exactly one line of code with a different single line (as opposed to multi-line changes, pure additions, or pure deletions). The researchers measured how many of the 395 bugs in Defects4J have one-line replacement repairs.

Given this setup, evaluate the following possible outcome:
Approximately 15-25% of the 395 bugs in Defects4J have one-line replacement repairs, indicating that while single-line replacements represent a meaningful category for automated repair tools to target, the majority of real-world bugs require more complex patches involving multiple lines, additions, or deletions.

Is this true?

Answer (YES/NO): YES